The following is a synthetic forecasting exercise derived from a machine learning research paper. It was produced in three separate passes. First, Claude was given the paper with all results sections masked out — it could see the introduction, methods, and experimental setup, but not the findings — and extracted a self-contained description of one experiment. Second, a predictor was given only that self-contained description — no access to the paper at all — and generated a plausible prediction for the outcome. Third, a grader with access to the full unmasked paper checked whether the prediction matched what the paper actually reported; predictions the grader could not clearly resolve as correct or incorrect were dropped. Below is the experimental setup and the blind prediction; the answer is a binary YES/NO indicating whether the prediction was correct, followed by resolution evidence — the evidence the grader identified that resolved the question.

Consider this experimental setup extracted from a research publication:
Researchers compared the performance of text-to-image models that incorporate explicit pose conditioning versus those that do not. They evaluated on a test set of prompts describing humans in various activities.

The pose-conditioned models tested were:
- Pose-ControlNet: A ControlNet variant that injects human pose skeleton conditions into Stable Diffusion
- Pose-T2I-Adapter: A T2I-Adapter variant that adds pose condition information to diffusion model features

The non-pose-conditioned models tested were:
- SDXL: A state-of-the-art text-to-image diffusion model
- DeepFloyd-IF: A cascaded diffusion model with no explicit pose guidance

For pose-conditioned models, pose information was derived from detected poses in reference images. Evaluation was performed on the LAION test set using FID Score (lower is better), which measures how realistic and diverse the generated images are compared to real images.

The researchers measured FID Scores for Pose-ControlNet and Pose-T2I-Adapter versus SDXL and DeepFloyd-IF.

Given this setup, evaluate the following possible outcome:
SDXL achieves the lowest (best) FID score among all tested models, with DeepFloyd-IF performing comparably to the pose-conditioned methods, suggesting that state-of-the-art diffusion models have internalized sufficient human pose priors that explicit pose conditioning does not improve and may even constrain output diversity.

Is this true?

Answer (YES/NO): NO